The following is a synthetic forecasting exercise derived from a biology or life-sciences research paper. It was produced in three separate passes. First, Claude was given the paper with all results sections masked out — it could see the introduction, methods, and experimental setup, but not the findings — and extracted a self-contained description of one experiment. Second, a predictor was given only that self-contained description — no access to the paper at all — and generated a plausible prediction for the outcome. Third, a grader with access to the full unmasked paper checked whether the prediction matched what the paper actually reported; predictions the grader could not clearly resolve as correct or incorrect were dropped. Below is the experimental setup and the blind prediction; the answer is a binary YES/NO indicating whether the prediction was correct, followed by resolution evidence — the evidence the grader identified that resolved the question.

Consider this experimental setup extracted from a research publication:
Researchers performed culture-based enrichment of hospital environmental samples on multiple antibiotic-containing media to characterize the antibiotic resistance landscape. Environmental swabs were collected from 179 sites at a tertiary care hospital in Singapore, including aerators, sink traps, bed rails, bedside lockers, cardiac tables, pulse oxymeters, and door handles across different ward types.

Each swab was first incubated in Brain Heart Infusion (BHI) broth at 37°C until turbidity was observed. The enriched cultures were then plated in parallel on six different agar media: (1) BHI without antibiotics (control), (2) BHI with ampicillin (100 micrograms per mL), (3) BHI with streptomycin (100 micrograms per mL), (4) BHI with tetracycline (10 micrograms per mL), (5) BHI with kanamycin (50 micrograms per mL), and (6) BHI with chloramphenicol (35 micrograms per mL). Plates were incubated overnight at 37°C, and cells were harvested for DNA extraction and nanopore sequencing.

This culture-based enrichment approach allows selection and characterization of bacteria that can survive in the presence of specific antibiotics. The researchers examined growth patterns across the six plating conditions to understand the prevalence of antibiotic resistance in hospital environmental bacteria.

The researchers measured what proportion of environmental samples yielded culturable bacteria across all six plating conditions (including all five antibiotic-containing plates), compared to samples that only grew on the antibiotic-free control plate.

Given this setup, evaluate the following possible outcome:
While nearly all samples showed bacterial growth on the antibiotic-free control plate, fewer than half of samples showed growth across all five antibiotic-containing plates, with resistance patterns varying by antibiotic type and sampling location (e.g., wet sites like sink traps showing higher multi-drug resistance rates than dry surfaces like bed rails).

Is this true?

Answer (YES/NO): NO